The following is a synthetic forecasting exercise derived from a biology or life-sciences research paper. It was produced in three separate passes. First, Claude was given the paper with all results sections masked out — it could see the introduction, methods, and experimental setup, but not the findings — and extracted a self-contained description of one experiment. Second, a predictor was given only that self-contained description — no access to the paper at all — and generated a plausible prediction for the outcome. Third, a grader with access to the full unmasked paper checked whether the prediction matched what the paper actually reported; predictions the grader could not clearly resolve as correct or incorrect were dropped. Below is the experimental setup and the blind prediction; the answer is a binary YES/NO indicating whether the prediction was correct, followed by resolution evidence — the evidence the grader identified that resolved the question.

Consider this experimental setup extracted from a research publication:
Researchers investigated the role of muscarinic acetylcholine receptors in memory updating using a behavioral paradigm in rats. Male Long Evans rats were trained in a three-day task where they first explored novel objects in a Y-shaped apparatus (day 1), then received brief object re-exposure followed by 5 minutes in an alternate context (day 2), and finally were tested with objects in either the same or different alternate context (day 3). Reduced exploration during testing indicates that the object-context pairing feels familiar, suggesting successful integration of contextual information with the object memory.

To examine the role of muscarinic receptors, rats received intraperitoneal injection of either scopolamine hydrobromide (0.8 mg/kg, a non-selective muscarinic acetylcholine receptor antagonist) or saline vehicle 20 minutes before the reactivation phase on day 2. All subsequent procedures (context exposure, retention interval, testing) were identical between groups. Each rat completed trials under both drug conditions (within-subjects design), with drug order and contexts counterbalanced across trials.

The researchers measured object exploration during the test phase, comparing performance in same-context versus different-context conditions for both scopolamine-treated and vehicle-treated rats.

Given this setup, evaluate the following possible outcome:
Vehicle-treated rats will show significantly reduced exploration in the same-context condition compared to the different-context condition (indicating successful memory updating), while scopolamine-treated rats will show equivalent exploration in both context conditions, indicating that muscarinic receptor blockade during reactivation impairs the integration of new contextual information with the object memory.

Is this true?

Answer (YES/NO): YES